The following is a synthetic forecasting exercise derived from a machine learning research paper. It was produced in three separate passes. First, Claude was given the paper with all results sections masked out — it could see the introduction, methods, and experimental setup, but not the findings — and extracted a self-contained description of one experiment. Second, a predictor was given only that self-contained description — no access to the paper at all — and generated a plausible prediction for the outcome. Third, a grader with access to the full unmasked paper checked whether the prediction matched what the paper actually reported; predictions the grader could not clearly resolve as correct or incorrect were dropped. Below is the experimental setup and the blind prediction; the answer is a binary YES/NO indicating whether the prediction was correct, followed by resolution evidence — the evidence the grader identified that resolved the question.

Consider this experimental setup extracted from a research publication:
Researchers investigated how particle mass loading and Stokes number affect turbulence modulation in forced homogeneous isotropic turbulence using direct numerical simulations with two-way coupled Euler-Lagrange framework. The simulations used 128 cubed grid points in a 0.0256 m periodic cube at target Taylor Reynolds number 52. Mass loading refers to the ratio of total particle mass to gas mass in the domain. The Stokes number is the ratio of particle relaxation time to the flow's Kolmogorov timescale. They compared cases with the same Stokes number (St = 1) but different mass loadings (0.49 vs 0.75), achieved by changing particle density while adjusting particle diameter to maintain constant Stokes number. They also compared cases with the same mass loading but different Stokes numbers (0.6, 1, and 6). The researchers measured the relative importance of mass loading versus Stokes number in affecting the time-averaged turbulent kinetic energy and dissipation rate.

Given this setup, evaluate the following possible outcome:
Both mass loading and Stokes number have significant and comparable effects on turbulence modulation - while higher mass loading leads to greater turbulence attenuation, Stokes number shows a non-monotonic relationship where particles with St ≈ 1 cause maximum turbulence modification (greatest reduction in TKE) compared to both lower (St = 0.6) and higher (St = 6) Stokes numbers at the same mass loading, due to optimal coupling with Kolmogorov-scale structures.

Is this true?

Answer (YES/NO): NO